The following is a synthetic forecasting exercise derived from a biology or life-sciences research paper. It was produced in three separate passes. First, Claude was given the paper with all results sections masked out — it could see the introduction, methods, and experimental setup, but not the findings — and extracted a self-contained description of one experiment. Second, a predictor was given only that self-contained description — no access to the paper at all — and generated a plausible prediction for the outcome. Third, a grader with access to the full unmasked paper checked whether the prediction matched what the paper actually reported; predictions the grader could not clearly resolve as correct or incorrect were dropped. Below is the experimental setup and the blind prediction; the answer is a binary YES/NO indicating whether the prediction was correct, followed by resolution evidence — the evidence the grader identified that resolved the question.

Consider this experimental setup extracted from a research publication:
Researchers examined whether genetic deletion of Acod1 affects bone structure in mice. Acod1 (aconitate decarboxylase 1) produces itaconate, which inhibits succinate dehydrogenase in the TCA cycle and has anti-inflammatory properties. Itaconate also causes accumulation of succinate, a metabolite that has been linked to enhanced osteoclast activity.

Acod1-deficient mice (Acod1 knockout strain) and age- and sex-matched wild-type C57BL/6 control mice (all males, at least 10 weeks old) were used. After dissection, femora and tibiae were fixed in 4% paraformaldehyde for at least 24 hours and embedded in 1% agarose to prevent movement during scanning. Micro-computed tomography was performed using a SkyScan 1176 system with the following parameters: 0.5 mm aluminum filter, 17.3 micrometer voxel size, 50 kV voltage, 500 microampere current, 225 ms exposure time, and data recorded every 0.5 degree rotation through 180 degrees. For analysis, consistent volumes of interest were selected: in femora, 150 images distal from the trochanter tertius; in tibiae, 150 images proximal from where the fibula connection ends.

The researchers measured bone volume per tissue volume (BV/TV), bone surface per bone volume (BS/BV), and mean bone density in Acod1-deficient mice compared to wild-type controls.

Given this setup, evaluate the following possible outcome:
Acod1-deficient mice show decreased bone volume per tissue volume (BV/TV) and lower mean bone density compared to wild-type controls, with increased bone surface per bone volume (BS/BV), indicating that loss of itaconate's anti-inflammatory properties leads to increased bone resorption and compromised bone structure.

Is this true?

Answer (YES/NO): NO